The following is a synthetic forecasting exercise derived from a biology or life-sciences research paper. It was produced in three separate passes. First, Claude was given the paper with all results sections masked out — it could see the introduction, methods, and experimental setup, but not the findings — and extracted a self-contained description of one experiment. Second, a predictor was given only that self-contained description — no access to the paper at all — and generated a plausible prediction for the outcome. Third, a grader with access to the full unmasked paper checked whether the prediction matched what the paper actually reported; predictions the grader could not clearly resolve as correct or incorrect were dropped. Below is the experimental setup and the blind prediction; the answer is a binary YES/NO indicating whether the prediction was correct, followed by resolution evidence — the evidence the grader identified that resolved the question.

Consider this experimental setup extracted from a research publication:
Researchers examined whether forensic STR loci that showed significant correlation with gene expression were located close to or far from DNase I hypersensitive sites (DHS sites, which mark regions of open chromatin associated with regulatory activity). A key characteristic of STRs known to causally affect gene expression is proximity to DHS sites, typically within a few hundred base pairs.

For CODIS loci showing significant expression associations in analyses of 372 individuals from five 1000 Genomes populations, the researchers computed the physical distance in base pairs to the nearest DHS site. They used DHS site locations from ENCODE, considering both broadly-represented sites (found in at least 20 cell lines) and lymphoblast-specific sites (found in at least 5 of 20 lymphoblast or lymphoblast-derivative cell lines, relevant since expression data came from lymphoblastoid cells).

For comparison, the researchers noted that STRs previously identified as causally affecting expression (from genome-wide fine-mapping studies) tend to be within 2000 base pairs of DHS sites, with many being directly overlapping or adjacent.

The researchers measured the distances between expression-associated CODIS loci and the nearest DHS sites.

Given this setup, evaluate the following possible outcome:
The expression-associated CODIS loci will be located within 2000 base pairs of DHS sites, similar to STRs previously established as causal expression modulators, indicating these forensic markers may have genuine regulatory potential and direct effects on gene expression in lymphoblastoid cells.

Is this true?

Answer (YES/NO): NO